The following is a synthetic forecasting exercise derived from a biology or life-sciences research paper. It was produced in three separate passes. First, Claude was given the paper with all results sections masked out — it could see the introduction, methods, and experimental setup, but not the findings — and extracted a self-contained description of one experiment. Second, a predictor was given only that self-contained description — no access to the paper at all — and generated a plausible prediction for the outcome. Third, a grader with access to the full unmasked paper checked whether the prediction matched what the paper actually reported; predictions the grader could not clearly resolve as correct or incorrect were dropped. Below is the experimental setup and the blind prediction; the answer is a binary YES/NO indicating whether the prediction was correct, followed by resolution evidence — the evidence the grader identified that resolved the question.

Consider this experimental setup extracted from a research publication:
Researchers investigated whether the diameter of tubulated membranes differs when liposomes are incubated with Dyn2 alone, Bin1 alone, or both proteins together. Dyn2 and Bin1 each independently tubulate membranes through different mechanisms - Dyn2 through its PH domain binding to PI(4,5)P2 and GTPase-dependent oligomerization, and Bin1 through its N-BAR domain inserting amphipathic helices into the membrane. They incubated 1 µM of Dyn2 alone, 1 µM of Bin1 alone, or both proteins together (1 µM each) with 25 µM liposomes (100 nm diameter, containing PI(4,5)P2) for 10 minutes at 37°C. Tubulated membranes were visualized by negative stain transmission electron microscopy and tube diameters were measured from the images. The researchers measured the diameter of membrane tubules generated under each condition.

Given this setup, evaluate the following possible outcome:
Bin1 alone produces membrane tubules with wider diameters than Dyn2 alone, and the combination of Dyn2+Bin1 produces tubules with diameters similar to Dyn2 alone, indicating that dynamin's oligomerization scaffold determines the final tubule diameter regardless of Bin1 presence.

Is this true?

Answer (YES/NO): NO